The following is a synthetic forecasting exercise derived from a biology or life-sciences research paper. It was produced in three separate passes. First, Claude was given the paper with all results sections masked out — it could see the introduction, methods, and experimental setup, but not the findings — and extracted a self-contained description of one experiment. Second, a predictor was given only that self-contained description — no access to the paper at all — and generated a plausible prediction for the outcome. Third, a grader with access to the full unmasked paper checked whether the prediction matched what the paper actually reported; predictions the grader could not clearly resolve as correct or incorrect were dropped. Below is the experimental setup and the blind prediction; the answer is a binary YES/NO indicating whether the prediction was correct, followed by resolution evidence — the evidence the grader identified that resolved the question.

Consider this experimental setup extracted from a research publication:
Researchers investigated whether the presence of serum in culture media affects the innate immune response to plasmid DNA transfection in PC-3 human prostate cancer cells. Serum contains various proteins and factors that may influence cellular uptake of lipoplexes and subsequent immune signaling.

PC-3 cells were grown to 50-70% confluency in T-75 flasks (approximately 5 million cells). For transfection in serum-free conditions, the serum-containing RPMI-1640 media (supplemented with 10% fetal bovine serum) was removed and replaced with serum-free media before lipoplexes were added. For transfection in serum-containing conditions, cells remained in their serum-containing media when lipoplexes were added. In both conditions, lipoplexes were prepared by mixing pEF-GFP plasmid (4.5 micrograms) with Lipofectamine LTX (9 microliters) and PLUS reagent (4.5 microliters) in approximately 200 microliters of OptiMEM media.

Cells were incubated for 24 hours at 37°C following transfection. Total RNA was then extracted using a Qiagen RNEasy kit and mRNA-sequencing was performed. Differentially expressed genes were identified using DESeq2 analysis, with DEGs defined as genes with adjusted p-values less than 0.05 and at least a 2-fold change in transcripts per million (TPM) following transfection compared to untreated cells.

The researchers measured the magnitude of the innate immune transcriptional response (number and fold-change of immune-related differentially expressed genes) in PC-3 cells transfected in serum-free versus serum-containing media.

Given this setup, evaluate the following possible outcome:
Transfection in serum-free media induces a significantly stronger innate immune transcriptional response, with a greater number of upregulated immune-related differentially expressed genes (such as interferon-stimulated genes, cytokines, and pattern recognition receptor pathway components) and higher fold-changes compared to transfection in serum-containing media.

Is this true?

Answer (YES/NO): YES